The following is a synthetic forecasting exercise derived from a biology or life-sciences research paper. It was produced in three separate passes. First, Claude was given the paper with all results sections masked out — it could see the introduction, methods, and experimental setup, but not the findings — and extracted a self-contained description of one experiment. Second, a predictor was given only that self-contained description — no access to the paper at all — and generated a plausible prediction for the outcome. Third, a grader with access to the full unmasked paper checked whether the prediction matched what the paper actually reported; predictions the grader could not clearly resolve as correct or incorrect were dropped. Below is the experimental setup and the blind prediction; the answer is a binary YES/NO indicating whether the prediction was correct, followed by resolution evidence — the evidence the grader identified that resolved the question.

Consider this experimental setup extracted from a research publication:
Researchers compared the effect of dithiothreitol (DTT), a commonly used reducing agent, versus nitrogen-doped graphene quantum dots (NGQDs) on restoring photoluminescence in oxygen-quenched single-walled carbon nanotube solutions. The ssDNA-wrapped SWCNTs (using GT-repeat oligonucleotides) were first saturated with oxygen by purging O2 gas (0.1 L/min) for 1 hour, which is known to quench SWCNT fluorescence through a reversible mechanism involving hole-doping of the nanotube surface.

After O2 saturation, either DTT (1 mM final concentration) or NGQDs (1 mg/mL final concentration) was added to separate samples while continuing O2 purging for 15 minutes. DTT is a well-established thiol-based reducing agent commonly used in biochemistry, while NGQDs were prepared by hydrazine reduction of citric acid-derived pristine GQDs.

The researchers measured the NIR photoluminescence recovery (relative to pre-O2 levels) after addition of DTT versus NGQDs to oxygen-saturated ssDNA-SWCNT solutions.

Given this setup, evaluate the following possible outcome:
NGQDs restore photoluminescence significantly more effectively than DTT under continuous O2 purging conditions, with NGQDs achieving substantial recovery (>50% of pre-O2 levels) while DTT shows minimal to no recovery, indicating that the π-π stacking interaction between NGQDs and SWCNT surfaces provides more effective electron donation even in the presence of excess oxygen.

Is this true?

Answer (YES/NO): NO